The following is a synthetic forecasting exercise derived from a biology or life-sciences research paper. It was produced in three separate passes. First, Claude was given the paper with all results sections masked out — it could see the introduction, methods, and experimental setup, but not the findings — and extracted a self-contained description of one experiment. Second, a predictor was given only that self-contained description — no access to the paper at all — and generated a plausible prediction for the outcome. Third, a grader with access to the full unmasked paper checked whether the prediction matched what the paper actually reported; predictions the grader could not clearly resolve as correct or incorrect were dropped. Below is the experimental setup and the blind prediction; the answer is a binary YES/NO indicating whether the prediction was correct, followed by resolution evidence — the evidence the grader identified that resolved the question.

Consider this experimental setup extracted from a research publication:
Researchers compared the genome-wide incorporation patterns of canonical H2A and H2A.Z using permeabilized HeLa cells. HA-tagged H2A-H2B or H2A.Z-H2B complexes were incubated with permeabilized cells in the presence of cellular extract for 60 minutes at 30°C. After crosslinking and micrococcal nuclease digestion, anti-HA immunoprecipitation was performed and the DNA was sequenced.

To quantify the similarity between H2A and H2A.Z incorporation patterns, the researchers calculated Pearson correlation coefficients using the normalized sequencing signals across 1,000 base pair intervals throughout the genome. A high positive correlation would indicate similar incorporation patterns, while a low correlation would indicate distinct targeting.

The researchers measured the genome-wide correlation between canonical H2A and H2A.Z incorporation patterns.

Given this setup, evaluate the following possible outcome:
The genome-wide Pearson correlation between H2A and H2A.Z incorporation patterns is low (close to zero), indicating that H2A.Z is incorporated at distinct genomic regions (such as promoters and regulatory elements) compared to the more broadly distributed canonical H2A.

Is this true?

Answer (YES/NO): NO